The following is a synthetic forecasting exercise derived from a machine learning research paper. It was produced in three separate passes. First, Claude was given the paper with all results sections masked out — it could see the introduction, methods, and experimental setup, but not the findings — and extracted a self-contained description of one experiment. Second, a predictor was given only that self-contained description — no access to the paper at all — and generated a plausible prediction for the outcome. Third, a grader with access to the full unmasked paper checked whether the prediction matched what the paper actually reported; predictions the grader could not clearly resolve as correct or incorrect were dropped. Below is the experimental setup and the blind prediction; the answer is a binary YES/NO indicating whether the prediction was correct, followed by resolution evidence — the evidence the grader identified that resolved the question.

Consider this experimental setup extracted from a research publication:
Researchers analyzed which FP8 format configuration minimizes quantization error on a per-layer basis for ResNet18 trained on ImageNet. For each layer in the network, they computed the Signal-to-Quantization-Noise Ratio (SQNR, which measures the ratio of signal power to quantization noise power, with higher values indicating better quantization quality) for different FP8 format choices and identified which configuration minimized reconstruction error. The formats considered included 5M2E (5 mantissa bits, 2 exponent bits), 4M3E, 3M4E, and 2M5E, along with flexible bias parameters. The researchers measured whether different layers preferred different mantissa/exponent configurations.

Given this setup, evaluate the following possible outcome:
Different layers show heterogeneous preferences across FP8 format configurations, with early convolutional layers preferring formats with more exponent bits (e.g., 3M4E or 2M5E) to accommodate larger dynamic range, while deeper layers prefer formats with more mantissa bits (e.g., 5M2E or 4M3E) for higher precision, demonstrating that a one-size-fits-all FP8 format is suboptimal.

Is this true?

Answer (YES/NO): NO